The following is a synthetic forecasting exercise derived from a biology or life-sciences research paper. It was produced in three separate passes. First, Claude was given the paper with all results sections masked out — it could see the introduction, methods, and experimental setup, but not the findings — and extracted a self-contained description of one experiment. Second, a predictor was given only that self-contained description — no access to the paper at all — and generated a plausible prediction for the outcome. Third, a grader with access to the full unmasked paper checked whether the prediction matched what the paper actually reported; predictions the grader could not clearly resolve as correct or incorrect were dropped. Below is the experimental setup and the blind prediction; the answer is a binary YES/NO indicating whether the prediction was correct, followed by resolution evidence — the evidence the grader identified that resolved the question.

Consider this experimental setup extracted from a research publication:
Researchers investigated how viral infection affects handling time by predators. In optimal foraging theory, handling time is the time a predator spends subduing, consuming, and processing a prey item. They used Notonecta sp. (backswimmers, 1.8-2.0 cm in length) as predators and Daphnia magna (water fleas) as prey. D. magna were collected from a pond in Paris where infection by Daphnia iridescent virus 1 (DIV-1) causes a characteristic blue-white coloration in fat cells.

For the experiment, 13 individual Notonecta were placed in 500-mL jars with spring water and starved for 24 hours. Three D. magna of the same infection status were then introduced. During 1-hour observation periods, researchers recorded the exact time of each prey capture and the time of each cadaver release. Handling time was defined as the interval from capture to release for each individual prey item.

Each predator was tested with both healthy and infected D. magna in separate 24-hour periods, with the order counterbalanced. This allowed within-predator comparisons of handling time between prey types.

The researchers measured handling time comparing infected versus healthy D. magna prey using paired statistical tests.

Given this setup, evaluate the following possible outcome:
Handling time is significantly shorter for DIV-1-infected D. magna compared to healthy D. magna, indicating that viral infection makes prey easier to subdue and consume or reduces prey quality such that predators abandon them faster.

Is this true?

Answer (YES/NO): NO